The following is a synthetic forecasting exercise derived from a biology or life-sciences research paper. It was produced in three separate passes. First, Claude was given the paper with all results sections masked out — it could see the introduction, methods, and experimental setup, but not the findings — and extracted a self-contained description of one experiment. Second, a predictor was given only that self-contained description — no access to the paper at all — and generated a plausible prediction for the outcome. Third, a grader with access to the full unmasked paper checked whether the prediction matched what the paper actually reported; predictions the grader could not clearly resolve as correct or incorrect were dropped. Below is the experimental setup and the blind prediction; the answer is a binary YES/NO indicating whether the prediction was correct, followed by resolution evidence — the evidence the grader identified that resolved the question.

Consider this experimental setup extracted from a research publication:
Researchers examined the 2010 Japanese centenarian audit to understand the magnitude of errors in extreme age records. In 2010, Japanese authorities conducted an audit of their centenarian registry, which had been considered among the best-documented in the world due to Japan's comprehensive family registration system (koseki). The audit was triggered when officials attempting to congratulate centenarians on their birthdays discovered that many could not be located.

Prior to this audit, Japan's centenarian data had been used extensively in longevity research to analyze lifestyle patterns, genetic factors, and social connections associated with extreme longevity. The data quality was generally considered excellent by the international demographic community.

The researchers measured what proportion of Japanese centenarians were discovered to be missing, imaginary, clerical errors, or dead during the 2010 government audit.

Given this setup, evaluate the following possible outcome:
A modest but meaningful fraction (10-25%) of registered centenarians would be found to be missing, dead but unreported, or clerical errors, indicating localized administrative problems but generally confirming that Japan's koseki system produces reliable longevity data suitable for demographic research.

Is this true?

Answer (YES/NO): NO